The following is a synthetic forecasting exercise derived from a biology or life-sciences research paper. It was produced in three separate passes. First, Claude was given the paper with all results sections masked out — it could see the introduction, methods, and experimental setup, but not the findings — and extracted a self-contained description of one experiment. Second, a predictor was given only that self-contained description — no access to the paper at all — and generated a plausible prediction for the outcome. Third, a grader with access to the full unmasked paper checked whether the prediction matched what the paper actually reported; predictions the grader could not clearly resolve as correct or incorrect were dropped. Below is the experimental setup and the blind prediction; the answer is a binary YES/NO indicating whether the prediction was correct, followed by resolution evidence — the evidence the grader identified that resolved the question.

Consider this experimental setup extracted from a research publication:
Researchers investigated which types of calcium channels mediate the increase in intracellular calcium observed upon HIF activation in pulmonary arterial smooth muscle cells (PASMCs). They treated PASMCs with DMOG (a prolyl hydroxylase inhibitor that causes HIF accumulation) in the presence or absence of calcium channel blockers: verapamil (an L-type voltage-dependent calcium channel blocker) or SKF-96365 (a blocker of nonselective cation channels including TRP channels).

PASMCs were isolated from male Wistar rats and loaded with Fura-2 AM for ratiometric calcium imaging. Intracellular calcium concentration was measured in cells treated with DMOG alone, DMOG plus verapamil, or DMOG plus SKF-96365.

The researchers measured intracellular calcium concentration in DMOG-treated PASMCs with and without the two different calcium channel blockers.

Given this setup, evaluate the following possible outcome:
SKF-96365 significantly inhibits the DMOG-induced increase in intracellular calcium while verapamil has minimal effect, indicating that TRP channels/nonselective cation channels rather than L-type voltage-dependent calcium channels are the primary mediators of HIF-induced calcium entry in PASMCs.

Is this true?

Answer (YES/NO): NO